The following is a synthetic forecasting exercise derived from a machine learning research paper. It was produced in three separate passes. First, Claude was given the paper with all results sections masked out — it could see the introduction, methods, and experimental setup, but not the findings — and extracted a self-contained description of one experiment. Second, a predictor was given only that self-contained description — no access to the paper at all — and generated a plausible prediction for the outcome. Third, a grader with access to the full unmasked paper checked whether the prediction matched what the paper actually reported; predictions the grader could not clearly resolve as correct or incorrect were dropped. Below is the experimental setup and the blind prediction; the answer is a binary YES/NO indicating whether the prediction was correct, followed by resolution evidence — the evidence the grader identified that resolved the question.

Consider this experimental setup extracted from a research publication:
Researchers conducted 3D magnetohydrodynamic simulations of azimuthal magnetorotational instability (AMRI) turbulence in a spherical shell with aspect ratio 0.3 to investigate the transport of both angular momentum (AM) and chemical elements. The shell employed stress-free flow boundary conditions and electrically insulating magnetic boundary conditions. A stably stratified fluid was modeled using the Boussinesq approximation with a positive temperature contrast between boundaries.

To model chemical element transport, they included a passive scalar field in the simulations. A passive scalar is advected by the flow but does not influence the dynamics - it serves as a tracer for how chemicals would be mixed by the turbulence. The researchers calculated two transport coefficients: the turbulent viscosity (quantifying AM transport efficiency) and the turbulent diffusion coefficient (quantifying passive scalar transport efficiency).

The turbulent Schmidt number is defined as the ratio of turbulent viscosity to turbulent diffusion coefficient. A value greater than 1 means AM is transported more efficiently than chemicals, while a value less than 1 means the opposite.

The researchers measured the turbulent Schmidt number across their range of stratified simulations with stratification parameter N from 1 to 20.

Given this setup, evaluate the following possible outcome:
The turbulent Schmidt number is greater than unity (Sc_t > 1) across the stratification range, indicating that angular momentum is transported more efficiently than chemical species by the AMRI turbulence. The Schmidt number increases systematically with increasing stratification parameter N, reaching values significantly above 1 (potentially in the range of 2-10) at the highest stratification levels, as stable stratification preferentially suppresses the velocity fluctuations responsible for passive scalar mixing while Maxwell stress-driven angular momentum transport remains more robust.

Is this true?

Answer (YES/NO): NO